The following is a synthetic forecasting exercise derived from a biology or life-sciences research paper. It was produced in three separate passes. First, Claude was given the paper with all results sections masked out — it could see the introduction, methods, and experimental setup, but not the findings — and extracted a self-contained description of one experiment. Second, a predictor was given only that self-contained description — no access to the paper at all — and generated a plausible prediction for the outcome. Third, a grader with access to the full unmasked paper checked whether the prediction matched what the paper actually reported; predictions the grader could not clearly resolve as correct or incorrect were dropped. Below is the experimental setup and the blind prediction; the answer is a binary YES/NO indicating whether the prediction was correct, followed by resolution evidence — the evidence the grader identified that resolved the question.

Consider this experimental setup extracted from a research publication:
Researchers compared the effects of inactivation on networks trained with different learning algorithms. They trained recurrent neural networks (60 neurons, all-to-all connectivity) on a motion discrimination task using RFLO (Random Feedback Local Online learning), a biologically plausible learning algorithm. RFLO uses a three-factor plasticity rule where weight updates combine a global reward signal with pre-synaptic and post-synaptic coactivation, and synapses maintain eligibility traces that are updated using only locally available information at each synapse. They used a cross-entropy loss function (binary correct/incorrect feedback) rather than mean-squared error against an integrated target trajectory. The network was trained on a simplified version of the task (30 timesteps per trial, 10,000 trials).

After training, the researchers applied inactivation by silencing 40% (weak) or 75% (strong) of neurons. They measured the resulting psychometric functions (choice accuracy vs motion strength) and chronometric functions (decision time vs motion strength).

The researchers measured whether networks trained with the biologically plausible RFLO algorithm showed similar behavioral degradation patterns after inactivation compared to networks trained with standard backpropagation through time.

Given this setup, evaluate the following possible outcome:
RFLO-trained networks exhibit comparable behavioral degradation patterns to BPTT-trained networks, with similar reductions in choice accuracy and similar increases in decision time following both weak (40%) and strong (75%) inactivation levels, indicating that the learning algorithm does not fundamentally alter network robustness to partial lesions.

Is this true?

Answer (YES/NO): YES